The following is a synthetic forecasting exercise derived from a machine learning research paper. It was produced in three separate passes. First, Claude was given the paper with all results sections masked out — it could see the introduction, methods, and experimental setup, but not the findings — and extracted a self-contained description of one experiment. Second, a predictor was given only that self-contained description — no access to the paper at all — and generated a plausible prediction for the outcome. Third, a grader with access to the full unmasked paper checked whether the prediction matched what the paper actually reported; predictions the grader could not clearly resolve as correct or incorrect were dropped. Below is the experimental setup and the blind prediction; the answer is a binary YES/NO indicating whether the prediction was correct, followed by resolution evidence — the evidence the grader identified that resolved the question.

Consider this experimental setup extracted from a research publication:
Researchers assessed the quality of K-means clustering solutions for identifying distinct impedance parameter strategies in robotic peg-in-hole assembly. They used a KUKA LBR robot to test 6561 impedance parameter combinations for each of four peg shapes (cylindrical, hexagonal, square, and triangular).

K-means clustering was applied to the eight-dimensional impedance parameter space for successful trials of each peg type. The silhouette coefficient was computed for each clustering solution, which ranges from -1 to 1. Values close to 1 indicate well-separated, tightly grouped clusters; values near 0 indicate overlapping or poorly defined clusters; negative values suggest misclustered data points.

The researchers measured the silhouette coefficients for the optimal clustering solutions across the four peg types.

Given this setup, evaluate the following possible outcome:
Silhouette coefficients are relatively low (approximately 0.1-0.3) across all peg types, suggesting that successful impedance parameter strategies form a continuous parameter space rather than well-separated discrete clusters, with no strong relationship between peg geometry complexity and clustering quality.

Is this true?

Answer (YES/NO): NO